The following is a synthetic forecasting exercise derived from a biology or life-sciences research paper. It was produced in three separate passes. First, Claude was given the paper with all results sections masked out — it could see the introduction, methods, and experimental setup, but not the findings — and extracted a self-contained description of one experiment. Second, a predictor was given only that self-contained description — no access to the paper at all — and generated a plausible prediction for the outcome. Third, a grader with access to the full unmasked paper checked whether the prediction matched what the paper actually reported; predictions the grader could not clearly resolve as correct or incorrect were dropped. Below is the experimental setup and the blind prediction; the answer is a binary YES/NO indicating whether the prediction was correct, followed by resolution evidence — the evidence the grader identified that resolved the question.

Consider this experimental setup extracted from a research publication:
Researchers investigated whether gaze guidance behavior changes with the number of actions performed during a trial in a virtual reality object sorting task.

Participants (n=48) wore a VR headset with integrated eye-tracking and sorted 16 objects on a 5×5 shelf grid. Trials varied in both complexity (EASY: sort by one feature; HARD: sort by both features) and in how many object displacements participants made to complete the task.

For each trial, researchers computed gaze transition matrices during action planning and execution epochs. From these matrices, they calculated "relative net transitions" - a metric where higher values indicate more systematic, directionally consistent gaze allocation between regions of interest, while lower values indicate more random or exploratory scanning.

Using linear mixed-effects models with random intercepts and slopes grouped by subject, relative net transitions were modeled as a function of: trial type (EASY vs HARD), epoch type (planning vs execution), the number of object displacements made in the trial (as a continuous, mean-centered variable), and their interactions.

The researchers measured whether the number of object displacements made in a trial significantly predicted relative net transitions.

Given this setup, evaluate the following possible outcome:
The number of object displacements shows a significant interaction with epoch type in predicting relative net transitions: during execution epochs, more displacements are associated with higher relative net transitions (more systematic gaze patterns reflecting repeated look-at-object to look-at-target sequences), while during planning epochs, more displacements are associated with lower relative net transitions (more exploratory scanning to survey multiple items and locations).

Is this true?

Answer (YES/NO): NO